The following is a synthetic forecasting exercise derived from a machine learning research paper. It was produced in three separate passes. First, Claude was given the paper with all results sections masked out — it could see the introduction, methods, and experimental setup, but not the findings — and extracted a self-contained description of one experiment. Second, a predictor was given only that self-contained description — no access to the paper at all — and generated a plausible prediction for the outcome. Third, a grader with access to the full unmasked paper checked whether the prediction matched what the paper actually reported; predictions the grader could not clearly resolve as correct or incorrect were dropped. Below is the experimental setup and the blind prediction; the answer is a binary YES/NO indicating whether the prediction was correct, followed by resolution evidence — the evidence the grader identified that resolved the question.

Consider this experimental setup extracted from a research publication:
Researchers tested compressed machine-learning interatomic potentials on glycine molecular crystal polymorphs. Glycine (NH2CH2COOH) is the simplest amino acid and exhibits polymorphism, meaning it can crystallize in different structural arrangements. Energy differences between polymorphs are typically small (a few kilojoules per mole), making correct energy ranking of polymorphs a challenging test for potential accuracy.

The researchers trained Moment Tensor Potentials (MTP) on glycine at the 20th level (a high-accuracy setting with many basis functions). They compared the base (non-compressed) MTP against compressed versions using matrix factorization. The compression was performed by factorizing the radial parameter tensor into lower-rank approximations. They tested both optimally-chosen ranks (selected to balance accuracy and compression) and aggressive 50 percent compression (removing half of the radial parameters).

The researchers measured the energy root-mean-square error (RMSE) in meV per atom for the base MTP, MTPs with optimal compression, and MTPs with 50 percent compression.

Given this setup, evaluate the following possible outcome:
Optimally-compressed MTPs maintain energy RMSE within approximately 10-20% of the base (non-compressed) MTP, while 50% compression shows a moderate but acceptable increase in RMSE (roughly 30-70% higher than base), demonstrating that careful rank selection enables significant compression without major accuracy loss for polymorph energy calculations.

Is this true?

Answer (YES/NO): NO